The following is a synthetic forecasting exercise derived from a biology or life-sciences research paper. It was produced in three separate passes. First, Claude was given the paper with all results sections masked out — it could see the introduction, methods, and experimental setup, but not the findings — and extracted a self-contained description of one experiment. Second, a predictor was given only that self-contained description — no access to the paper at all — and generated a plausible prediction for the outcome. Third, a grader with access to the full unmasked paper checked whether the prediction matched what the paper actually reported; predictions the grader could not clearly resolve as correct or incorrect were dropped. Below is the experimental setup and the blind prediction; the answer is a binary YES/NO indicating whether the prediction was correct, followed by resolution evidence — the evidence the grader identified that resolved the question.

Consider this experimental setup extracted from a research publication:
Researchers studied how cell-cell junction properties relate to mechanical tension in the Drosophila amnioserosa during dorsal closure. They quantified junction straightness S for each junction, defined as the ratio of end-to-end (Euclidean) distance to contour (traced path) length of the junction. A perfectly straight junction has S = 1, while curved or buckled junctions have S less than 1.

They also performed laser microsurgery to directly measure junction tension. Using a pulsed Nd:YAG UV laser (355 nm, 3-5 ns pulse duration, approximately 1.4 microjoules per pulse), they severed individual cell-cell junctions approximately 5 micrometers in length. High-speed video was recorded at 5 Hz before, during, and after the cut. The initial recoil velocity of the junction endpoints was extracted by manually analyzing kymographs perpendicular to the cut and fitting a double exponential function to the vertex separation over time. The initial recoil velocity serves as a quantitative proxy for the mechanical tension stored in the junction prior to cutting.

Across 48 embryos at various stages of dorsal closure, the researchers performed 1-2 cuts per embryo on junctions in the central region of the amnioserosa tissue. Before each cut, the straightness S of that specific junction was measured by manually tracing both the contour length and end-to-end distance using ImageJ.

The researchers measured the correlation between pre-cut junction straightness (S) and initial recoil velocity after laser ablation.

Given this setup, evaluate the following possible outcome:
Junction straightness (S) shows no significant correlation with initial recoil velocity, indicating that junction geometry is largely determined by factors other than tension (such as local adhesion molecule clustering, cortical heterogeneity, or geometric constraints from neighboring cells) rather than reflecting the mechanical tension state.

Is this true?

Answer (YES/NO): NO